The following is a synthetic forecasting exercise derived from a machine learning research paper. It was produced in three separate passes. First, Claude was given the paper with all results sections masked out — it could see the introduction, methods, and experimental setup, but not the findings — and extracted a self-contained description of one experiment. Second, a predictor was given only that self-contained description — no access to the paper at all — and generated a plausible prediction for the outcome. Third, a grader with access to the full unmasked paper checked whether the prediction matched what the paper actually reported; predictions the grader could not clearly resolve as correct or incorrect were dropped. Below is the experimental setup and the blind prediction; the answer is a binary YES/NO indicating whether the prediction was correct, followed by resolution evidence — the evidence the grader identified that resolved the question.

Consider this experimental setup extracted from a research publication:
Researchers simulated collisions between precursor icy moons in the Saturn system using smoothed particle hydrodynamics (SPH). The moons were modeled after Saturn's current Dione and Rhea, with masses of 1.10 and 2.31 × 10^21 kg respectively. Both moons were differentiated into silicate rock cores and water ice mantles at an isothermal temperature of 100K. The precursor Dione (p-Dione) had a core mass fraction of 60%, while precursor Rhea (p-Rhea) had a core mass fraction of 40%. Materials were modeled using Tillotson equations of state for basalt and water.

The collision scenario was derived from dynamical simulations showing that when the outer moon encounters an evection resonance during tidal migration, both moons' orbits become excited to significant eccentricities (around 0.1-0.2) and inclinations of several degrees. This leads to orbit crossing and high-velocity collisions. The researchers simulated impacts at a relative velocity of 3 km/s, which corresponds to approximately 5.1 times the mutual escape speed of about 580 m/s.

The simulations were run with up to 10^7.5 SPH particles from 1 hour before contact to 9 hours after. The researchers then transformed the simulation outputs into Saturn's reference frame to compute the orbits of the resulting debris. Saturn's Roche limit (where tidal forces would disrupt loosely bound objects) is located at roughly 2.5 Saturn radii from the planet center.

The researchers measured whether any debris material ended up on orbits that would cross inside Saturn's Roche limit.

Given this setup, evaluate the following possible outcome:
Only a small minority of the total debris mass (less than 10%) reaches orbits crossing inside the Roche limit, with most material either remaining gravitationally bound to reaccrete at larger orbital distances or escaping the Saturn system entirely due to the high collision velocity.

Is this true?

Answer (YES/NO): NO